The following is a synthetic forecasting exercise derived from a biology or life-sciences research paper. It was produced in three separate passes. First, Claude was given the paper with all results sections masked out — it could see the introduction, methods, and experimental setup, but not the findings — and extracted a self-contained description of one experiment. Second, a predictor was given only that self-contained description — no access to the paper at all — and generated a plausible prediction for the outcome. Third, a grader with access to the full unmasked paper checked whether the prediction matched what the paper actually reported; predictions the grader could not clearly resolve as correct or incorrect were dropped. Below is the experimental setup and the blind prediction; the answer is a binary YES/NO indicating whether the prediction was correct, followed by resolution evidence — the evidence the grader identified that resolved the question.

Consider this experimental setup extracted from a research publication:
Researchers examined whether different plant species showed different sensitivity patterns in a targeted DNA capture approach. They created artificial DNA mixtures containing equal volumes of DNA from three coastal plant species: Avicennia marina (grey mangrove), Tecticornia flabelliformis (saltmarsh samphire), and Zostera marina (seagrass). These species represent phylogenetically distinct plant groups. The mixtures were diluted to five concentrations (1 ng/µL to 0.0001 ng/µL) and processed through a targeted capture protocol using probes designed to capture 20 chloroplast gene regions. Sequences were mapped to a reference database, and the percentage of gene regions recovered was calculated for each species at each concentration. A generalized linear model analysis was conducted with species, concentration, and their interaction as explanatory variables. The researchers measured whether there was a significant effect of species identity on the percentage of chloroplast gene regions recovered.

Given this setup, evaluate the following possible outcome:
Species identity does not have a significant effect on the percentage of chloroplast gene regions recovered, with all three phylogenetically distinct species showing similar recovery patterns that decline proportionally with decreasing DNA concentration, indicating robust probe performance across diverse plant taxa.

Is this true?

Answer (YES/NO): NO